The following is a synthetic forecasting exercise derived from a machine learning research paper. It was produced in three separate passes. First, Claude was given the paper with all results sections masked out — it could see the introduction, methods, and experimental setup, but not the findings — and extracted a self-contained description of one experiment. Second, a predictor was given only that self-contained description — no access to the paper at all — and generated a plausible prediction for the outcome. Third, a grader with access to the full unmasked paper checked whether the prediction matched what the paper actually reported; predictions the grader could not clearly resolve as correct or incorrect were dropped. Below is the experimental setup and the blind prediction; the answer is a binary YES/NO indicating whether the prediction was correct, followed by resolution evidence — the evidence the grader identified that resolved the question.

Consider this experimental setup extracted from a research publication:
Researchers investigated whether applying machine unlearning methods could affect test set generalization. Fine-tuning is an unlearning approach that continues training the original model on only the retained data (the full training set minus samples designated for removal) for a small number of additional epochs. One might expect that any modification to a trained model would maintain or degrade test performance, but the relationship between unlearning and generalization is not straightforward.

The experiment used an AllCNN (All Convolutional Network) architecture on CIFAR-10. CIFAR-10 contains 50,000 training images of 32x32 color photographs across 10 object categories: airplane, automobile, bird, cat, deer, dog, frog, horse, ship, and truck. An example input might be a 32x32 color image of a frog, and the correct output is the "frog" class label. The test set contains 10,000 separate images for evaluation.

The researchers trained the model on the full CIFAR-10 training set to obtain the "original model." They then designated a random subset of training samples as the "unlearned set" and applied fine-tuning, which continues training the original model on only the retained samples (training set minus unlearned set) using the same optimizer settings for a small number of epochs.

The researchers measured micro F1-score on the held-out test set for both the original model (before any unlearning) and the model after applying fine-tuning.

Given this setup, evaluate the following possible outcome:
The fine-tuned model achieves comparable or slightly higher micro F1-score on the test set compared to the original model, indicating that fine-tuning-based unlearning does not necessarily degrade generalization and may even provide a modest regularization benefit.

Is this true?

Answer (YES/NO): YES